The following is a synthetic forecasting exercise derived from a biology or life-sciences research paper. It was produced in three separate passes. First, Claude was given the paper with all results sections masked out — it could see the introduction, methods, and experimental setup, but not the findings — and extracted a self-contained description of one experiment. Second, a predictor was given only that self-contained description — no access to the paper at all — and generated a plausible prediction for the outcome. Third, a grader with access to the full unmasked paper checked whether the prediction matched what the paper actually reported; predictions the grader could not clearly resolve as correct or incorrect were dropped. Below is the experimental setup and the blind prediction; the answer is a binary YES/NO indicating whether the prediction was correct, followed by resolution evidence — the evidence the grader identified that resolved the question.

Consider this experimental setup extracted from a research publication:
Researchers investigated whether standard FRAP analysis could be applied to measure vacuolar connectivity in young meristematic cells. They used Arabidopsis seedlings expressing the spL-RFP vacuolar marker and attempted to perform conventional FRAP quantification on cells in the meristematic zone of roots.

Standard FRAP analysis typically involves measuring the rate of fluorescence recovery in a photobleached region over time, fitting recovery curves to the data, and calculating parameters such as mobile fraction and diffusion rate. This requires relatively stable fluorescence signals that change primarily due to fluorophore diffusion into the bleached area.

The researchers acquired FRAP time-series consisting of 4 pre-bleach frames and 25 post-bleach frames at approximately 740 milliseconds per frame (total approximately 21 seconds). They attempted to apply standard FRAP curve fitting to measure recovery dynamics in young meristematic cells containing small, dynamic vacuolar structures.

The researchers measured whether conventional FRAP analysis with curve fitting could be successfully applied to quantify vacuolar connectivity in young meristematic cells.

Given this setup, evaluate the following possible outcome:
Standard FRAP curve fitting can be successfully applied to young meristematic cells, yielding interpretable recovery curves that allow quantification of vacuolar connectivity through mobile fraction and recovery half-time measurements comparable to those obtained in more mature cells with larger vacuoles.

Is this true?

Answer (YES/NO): NO